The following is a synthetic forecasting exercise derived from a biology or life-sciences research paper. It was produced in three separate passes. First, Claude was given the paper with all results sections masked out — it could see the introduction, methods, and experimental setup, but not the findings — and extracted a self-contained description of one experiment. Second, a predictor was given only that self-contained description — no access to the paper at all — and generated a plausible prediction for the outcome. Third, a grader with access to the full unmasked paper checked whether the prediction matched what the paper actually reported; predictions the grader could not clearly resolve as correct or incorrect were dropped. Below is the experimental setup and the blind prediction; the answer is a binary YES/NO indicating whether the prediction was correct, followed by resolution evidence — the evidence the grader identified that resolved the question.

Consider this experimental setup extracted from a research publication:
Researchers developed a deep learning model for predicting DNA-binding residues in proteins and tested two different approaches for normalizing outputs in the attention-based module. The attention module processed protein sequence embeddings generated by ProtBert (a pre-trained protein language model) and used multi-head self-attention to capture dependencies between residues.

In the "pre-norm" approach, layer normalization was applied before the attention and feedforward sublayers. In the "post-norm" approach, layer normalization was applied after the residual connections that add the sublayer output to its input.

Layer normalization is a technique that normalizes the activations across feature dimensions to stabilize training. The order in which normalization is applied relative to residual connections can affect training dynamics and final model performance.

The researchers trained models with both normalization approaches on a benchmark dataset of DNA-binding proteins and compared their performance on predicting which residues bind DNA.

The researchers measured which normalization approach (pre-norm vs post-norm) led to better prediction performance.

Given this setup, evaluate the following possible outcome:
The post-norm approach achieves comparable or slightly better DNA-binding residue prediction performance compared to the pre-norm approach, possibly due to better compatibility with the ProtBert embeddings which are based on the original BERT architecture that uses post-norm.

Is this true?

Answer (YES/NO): YES